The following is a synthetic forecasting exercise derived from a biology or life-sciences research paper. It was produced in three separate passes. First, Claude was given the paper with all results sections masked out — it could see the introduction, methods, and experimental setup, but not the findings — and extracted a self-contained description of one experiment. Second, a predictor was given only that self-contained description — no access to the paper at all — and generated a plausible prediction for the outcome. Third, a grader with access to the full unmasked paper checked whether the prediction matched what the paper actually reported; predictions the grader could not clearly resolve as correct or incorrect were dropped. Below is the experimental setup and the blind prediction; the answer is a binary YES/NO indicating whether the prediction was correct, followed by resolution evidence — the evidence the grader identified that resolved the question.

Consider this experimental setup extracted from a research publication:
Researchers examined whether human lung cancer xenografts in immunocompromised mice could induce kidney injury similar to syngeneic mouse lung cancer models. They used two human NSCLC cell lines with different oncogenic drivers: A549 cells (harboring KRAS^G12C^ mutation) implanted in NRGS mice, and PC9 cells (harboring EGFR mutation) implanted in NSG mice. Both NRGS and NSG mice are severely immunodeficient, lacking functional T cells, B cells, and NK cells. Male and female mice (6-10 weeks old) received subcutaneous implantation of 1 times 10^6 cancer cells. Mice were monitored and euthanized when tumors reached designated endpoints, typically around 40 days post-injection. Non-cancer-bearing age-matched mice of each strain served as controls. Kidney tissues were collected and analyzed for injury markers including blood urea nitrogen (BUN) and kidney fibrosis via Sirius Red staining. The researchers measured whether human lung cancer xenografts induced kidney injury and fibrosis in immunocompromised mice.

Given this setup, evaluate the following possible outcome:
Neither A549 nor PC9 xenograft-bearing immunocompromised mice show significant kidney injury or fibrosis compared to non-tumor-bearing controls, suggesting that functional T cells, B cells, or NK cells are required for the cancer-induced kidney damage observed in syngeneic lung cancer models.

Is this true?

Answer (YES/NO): NO